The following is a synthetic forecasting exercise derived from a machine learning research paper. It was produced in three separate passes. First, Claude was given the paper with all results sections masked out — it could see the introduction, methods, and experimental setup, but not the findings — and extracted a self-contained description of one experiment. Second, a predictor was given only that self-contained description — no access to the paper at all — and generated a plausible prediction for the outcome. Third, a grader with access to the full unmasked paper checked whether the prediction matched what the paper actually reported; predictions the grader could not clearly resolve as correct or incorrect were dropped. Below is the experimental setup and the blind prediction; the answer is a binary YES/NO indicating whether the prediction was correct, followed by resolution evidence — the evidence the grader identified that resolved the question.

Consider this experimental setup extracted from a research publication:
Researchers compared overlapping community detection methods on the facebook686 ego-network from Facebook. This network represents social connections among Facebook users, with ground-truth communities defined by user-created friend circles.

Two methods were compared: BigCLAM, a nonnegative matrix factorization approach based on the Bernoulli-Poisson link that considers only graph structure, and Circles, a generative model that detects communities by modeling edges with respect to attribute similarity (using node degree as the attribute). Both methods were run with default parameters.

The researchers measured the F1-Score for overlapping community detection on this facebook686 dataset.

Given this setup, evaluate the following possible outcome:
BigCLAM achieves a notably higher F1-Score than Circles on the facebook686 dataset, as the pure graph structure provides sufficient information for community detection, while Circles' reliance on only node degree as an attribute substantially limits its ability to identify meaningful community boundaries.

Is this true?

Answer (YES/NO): NO